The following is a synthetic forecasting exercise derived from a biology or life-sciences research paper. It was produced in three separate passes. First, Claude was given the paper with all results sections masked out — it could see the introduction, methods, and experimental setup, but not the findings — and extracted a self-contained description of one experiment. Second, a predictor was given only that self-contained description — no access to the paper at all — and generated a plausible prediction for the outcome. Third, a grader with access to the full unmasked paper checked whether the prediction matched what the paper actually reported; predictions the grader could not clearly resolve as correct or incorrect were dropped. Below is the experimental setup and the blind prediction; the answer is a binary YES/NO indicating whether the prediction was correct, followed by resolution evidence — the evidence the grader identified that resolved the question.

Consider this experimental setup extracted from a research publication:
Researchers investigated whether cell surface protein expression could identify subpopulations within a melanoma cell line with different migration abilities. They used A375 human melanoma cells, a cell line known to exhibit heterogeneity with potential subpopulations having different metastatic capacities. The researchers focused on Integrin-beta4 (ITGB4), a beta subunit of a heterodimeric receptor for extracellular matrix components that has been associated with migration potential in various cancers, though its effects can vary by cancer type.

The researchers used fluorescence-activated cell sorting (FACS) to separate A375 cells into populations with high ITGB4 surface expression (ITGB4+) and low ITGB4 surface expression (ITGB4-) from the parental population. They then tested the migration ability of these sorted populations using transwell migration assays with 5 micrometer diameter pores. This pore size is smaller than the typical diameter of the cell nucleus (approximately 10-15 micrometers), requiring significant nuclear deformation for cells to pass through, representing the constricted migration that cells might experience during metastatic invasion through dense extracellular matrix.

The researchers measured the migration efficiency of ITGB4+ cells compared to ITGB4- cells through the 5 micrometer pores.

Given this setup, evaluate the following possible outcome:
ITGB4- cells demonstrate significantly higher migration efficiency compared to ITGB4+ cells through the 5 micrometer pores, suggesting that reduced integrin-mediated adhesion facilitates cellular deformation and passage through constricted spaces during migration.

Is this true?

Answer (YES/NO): NO